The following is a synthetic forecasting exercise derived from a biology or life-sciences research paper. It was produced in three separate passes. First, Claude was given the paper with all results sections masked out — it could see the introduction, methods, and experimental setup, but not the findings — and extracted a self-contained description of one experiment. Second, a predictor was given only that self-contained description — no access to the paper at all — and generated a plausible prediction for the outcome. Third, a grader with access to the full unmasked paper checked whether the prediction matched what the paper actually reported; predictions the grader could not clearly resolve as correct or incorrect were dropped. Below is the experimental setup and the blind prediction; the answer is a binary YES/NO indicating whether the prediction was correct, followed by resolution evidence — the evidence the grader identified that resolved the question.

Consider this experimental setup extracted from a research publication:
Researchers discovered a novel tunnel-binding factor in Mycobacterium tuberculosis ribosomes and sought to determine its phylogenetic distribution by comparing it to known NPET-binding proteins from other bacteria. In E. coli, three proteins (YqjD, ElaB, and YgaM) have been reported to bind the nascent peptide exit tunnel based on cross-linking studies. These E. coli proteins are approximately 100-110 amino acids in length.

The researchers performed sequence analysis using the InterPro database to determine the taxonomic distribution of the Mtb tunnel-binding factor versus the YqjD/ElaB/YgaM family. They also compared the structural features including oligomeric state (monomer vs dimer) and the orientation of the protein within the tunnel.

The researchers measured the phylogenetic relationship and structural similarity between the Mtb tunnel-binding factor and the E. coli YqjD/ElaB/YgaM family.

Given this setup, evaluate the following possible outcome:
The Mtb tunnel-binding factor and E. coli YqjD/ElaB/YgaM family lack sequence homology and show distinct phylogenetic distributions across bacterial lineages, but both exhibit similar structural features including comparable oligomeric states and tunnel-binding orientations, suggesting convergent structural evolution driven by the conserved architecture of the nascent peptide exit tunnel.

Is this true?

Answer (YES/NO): NO